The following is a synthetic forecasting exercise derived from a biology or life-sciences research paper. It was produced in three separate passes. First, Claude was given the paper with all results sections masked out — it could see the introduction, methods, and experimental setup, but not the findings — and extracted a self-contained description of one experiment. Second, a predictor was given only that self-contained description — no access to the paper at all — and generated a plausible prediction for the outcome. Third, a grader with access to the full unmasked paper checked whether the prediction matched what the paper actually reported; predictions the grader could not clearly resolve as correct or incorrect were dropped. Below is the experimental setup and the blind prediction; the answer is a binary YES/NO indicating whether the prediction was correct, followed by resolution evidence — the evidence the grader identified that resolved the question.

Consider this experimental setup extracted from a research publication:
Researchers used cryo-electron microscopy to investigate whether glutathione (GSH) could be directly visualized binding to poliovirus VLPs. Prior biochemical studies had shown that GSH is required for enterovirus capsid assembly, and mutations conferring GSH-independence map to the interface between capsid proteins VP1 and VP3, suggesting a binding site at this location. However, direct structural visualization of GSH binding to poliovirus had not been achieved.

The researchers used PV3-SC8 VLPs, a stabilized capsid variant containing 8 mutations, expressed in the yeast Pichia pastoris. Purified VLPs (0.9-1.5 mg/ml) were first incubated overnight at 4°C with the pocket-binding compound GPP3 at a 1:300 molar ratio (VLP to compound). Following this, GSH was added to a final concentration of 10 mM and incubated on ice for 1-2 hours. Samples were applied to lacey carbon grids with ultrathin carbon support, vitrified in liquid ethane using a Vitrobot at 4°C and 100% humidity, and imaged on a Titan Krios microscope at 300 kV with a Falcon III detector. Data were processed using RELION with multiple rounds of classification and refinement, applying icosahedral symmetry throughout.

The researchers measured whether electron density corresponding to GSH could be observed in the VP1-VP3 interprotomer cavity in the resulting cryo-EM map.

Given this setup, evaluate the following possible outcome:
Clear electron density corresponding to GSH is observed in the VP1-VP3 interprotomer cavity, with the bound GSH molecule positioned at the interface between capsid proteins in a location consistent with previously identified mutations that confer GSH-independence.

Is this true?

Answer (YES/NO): YES